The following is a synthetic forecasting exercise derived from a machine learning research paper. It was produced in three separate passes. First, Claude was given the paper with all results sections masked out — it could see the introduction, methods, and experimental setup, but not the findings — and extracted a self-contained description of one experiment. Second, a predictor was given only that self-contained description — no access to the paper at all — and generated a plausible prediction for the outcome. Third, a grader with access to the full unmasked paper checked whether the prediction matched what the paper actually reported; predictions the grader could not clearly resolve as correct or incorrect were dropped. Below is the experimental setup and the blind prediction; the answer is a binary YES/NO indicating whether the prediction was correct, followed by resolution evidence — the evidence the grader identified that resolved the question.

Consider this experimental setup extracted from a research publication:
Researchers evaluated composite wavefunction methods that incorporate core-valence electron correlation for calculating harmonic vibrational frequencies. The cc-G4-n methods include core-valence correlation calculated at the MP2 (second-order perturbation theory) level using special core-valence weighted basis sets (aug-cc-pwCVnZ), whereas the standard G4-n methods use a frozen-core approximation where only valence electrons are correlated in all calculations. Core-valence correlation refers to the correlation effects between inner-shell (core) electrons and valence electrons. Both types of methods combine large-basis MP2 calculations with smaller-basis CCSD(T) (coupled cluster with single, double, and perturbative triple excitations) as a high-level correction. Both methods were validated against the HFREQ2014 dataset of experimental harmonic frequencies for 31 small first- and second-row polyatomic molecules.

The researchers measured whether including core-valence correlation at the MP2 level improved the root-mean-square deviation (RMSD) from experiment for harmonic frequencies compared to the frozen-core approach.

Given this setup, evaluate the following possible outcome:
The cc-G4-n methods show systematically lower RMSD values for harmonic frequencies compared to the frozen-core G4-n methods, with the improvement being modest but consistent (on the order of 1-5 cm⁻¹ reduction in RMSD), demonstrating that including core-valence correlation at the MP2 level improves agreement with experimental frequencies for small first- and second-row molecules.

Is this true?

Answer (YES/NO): NO